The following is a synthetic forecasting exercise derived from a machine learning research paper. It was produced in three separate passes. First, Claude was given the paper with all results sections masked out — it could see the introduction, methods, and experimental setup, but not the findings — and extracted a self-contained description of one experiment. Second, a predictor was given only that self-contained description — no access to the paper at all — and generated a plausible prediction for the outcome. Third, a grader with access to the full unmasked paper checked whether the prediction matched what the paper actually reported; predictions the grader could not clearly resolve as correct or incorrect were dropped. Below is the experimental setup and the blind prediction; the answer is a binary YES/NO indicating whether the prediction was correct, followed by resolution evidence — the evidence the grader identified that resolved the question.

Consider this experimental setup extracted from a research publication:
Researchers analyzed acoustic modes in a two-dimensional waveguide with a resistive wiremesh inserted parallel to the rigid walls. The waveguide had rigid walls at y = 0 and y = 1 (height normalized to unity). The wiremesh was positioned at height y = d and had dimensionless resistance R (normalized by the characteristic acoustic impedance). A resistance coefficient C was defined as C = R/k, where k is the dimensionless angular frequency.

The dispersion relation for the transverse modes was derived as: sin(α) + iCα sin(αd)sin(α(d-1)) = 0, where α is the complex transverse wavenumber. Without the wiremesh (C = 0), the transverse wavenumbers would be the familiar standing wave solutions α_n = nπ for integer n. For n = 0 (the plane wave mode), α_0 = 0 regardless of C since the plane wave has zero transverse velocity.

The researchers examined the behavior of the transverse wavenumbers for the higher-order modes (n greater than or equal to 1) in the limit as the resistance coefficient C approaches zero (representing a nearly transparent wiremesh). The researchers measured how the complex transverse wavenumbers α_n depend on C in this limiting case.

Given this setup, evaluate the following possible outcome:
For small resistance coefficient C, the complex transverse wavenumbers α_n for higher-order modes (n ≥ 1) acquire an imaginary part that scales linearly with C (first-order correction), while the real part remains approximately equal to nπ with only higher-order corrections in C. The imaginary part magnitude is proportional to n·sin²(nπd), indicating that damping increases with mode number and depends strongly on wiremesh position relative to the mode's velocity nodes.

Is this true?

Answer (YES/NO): YES